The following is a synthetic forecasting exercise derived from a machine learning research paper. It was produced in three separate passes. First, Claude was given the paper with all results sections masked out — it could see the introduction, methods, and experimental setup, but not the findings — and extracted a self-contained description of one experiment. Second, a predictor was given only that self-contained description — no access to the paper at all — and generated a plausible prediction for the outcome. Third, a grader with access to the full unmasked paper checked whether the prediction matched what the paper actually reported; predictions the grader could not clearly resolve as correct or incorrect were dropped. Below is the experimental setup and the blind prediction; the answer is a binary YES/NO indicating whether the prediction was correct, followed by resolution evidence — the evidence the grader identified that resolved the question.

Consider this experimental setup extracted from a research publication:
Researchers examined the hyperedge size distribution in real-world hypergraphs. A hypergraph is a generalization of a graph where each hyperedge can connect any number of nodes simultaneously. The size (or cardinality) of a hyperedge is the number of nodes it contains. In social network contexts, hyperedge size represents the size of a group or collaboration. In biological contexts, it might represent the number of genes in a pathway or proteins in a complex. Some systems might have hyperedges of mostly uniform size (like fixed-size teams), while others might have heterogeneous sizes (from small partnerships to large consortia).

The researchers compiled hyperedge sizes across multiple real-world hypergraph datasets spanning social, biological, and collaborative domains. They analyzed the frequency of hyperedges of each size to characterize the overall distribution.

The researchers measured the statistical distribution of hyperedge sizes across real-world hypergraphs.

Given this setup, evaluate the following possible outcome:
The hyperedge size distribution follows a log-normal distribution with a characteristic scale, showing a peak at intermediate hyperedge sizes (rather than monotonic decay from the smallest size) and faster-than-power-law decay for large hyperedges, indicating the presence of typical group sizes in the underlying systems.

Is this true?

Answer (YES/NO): NO